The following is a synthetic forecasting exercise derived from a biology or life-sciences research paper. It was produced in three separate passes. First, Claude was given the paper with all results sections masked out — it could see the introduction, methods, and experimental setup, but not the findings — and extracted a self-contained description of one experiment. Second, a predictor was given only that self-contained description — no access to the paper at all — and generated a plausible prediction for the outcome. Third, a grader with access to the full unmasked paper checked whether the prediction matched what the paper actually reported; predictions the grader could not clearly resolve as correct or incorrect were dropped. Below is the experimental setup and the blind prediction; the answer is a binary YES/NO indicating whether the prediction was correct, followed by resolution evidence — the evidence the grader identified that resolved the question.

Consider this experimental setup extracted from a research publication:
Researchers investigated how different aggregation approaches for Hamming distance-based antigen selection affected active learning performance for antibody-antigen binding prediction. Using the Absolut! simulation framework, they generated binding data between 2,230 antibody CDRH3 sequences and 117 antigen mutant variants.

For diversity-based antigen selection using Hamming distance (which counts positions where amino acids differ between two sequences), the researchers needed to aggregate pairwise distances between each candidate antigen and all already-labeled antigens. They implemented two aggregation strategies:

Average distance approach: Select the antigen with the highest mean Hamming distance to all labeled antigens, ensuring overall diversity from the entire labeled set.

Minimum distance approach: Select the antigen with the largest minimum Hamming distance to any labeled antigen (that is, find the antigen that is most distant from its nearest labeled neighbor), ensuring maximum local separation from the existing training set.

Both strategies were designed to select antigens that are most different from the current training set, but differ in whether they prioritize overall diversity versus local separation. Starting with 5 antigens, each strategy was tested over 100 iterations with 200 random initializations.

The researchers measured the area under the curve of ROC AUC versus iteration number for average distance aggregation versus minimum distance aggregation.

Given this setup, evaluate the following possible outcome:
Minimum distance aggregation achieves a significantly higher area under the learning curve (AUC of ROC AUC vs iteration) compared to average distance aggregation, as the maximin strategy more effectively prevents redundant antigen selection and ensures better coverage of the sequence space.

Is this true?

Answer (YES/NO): NO